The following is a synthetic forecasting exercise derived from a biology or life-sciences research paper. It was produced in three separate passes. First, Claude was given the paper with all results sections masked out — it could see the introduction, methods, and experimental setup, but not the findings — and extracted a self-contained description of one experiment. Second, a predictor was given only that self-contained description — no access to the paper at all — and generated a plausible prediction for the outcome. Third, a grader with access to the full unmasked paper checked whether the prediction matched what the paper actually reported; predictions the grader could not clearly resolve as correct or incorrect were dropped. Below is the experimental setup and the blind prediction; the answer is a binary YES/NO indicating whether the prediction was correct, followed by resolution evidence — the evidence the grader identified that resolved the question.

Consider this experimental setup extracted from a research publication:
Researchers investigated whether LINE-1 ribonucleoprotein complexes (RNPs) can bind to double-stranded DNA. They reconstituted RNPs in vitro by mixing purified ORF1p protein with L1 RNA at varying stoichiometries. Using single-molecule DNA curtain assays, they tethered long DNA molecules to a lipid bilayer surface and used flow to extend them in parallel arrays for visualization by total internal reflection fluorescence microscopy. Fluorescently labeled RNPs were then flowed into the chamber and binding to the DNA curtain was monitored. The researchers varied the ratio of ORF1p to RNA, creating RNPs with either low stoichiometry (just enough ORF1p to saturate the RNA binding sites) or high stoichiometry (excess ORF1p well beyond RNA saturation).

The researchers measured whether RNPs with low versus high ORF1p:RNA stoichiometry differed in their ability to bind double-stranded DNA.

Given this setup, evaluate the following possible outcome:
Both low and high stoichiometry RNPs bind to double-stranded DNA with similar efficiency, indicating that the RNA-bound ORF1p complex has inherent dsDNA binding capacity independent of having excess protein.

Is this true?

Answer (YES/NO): NO